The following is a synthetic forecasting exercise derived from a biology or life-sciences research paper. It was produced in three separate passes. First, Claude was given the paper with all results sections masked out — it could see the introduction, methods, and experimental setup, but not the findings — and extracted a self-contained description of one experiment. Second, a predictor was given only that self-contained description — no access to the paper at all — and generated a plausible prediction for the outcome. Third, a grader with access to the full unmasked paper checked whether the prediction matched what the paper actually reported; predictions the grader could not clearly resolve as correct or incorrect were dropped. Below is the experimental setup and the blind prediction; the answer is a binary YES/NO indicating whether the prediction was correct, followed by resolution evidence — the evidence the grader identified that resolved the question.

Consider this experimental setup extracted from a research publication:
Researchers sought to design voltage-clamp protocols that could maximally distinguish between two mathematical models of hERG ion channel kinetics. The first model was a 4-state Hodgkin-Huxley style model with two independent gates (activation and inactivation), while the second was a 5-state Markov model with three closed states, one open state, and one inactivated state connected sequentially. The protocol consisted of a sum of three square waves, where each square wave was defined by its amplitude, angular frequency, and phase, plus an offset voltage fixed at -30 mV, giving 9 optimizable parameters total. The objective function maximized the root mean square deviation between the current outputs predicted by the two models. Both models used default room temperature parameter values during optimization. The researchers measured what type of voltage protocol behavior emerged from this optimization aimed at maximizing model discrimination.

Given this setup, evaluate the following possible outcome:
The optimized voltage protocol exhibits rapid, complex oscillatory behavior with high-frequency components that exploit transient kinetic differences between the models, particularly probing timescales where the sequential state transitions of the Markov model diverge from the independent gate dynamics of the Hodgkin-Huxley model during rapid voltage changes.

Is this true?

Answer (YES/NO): YES